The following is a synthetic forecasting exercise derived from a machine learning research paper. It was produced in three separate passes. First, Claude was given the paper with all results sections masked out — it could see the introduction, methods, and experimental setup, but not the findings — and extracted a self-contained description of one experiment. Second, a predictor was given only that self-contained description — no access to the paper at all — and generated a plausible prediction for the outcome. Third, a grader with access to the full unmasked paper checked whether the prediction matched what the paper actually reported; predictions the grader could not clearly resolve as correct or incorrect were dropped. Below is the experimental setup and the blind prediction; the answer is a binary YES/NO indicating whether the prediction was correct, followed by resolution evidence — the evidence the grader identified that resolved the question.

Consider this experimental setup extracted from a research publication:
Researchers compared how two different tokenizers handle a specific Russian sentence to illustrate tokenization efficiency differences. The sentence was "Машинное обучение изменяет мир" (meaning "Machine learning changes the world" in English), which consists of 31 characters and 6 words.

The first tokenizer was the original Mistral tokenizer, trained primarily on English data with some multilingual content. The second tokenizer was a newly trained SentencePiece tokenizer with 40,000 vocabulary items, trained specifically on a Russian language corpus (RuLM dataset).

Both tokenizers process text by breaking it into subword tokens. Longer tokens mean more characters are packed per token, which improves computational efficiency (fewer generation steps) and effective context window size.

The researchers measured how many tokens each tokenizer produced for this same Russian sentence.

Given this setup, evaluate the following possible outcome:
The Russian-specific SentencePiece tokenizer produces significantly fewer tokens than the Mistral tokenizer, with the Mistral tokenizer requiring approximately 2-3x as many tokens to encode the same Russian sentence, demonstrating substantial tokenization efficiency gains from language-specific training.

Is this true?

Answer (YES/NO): NO